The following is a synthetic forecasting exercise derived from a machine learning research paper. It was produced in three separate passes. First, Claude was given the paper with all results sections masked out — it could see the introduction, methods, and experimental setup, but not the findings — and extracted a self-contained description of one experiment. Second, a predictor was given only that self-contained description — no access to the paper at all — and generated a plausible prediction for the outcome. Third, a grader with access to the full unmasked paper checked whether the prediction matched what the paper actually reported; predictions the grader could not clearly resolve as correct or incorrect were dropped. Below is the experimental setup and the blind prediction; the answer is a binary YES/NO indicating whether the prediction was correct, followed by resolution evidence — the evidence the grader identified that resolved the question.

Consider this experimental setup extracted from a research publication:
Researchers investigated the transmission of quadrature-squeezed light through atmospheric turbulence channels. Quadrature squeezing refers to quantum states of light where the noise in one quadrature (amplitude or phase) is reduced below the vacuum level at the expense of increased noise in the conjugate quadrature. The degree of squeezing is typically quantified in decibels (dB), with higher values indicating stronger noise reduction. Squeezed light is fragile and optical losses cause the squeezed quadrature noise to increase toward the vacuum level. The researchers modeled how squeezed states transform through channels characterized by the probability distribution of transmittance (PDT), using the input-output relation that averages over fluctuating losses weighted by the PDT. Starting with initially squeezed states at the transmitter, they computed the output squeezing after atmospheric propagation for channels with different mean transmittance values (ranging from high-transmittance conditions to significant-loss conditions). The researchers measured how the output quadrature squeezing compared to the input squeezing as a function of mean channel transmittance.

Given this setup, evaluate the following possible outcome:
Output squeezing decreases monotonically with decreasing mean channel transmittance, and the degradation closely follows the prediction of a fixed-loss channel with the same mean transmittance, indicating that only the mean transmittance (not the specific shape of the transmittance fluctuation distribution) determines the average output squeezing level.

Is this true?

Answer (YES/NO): YES